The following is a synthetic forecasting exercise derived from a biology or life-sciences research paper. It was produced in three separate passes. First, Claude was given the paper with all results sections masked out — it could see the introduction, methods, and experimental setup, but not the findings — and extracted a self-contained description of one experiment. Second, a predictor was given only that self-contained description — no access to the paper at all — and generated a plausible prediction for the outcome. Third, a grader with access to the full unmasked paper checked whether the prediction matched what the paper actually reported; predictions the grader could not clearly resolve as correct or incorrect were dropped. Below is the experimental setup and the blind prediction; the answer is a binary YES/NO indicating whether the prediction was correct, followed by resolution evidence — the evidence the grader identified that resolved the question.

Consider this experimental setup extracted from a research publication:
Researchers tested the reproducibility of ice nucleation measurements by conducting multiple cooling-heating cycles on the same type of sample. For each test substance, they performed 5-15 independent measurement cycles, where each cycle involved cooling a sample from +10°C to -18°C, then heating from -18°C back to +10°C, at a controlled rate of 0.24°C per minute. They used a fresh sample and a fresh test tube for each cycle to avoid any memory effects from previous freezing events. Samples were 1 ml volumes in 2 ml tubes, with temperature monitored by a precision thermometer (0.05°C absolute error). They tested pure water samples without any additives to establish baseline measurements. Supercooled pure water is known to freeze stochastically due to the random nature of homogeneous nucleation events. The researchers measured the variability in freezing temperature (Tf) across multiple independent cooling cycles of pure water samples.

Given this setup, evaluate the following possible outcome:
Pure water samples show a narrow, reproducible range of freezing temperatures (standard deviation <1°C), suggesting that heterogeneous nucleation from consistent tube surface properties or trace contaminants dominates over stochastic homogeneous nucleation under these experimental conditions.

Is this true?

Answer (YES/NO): NO